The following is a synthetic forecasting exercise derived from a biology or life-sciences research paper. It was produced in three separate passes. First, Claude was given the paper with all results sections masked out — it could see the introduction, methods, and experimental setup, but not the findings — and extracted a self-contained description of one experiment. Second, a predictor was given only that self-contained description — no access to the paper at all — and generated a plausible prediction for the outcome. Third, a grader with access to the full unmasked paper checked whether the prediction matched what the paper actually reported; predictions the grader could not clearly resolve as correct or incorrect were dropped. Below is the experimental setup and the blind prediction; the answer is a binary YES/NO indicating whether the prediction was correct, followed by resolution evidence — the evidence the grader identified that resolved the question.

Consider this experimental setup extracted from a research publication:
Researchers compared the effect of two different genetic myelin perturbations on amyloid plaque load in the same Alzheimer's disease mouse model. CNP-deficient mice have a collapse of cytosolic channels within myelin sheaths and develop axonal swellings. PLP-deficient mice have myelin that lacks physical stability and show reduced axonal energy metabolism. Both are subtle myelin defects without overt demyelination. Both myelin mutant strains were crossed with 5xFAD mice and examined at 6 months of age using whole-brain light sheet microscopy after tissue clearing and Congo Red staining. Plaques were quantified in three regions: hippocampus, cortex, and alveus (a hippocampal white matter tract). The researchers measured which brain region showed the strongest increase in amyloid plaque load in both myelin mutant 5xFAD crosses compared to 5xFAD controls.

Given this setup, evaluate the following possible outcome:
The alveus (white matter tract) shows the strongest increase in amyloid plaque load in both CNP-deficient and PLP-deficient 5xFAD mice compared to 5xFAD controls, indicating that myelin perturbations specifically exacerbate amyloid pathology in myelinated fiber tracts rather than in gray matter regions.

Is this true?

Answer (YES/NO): YES